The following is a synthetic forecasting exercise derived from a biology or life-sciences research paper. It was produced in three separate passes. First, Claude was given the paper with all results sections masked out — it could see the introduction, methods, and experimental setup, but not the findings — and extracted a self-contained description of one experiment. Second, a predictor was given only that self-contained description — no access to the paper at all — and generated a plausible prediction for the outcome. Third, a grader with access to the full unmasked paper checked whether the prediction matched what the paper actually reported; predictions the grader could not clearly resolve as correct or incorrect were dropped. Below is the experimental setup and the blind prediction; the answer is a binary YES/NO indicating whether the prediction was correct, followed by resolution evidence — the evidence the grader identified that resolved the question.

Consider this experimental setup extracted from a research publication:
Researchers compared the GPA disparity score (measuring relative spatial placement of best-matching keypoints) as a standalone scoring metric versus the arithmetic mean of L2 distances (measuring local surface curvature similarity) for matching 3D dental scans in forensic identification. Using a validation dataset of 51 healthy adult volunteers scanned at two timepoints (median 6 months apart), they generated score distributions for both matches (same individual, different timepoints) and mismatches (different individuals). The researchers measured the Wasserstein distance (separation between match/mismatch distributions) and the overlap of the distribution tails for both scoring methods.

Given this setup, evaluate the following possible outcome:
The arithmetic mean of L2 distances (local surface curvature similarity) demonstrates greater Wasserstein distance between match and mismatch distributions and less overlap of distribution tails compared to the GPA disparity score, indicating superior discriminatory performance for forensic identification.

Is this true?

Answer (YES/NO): NO